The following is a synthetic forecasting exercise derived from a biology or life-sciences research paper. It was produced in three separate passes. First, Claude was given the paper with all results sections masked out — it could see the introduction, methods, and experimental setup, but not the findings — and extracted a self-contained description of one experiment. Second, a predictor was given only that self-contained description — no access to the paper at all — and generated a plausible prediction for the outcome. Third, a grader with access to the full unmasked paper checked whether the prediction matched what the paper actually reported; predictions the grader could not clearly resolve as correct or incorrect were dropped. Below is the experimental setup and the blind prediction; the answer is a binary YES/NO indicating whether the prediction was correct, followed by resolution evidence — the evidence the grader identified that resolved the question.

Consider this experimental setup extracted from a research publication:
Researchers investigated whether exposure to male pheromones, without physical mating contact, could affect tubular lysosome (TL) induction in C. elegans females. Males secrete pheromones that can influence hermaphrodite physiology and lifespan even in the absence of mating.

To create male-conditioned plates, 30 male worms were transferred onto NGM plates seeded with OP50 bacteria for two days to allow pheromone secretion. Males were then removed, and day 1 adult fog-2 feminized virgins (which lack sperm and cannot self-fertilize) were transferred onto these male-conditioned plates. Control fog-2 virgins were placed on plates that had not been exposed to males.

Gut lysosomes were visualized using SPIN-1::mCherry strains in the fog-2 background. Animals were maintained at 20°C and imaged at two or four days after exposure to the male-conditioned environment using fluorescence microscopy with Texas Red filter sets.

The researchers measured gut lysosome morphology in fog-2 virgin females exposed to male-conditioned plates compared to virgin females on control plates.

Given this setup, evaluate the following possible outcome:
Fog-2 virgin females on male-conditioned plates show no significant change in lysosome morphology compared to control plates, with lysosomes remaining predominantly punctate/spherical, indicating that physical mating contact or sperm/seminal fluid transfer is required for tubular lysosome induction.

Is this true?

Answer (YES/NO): YES